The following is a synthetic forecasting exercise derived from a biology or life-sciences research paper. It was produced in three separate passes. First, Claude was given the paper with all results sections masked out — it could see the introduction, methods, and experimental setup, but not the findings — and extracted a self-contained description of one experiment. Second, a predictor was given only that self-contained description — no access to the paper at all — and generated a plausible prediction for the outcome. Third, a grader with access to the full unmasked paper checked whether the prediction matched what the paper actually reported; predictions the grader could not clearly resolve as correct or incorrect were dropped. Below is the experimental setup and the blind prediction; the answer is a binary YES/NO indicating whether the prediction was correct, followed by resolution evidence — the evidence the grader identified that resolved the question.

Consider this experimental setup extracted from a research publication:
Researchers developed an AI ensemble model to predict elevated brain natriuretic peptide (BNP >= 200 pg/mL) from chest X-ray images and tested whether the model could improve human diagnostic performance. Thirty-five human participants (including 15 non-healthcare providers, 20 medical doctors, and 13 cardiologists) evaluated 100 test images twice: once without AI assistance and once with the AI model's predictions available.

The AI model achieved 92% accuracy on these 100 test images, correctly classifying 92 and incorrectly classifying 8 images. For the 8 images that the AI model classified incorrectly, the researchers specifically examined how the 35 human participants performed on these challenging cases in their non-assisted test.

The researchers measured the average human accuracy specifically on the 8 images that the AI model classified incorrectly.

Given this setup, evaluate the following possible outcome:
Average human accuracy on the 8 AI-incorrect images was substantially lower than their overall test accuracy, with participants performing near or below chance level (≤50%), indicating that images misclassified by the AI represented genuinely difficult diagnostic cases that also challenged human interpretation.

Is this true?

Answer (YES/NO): YES